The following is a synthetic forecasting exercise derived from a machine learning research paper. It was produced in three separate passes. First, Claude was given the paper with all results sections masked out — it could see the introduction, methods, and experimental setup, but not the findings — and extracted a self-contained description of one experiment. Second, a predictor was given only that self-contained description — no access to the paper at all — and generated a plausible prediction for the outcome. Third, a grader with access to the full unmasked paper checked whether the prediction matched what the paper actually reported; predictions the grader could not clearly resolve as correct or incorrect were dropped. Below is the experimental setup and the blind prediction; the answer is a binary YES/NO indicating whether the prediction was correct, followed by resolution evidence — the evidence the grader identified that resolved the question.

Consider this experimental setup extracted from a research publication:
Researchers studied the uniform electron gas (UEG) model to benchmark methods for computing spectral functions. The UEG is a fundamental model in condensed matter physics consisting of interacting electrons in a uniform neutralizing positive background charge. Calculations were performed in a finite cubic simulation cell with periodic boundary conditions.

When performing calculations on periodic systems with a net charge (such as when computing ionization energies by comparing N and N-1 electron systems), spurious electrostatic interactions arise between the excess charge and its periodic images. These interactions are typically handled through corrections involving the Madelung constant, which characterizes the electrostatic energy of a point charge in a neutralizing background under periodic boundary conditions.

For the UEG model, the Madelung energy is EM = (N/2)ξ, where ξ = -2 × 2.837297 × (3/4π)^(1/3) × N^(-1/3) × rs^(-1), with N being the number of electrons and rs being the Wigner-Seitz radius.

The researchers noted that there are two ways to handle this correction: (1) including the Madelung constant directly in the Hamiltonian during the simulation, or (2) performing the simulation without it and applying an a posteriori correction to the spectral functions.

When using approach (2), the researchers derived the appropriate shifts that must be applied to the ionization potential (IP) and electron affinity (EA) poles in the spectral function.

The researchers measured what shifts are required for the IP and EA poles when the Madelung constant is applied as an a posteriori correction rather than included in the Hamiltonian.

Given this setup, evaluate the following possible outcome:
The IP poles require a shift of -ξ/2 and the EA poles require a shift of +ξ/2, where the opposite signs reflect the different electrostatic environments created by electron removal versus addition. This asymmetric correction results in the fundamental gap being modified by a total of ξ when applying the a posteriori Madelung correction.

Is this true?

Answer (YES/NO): NO